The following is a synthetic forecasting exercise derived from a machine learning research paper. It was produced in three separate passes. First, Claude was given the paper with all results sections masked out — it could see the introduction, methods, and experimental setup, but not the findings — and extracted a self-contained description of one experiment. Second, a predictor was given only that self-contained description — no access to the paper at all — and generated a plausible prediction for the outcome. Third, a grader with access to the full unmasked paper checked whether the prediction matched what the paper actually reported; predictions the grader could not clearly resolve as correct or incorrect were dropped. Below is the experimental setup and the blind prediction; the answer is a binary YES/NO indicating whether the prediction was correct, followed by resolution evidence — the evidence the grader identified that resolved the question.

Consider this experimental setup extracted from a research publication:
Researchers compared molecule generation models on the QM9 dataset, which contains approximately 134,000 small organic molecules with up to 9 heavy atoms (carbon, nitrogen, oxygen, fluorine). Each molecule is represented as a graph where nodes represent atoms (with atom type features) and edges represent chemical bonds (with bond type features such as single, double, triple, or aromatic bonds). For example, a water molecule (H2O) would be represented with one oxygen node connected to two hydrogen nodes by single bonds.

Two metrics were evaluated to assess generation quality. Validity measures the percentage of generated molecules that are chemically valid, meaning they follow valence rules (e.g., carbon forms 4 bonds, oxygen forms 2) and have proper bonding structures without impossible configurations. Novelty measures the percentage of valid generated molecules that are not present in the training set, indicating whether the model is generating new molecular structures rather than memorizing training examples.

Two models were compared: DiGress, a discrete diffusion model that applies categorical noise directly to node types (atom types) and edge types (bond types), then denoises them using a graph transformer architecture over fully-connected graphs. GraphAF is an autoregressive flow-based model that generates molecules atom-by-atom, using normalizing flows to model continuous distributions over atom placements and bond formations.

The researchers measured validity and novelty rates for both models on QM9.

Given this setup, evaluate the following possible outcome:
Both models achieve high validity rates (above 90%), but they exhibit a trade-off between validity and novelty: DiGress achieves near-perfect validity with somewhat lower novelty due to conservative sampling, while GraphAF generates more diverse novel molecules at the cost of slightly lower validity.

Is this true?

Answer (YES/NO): NO